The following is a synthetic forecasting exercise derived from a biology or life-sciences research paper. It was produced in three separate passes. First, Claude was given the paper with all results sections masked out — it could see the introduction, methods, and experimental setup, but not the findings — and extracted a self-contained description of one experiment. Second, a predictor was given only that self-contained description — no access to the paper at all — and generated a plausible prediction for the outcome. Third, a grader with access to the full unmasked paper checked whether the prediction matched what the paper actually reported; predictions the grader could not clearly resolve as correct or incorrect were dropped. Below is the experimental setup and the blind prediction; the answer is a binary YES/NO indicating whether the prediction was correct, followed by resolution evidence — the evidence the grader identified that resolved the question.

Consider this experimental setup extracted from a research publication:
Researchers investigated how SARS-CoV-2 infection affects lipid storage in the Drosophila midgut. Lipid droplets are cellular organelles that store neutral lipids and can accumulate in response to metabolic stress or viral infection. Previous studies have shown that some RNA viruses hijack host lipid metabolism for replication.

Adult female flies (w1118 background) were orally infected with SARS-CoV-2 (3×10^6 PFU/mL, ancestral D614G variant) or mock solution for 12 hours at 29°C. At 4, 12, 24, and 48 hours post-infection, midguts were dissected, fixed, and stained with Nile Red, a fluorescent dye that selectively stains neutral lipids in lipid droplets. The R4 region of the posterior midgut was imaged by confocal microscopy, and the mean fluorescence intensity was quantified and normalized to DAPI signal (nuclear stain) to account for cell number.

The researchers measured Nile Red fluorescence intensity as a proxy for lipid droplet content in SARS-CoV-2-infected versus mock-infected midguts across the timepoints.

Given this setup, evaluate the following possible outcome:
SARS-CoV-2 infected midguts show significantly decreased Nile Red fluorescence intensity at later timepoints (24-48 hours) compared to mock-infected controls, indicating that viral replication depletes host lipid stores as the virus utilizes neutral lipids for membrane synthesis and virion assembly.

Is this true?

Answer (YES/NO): NO